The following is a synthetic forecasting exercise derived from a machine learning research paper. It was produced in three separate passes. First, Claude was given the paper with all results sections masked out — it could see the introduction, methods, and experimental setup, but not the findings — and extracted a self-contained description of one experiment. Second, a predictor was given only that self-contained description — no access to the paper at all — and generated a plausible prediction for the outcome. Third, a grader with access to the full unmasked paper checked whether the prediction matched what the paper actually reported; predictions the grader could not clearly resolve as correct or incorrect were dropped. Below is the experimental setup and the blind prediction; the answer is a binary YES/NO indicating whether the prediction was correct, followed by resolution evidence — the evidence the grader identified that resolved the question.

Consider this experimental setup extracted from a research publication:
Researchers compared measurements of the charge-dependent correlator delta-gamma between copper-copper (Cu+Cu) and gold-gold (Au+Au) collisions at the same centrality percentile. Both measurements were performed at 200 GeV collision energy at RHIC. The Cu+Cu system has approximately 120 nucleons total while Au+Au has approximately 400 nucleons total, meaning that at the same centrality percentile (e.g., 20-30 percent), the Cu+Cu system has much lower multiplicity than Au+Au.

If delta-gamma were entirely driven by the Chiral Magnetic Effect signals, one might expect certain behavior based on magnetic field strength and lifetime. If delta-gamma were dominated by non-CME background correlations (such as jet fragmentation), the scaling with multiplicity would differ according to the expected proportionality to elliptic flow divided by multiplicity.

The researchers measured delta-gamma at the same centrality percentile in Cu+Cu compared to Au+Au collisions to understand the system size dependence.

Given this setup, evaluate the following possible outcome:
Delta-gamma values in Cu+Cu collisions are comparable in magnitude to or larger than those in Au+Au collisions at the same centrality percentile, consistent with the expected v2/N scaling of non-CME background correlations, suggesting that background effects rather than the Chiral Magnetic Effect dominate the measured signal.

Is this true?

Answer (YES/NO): NO